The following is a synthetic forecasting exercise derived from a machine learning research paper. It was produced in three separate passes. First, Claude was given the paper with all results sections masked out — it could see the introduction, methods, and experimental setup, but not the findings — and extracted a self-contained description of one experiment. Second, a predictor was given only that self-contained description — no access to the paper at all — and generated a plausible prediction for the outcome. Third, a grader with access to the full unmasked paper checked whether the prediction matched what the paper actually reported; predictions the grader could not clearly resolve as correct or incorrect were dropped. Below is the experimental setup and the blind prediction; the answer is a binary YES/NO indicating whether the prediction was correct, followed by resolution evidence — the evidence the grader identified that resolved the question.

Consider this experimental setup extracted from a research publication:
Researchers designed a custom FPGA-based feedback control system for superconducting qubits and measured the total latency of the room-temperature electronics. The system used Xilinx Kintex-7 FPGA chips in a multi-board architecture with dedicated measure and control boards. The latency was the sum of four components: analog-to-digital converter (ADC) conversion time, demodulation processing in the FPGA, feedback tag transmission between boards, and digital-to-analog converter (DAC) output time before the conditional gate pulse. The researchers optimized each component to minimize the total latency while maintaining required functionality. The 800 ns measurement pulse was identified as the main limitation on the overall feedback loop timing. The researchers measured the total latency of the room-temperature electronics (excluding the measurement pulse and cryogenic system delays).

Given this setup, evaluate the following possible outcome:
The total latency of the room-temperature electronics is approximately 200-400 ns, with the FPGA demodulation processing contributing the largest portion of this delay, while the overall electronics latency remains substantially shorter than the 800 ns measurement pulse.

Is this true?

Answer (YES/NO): NO